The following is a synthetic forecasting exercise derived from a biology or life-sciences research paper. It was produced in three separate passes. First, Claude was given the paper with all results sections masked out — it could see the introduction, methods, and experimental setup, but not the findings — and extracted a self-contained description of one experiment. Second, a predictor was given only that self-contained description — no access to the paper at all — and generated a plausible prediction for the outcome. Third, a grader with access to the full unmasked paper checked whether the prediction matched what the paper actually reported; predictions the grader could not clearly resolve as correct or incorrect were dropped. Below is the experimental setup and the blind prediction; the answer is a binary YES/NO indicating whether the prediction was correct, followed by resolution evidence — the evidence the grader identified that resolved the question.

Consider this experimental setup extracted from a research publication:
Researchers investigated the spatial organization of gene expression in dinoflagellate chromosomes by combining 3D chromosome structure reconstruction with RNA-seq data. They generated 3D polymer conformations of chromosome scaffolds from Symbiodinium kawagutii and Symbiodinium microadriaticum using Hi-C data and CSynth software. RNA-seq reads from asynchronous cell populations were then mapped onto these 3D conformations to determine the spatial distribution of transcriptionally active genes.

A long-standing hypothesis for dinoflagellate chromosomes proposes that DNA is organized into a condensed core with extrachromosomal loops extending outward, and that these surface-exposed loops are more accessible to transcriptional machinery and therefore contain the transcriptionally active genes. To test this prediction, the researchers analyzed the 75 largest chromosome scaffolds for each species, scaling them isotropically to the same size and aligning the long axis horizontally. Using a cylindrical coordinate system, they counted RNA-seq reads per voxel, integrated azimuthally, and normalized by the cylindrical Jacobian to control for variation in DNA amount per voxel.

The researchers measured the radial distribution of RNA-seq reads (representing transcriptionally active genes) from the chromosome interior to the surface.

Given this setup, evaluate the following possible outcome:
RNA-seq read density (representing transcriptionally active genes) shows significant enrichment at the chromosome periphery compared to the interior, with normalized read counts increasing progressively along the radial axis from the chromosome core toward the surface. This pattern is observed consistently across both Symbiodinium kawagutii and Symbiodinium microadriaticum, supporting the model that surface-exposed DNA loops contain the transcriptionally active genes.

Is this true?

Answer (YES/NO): NO